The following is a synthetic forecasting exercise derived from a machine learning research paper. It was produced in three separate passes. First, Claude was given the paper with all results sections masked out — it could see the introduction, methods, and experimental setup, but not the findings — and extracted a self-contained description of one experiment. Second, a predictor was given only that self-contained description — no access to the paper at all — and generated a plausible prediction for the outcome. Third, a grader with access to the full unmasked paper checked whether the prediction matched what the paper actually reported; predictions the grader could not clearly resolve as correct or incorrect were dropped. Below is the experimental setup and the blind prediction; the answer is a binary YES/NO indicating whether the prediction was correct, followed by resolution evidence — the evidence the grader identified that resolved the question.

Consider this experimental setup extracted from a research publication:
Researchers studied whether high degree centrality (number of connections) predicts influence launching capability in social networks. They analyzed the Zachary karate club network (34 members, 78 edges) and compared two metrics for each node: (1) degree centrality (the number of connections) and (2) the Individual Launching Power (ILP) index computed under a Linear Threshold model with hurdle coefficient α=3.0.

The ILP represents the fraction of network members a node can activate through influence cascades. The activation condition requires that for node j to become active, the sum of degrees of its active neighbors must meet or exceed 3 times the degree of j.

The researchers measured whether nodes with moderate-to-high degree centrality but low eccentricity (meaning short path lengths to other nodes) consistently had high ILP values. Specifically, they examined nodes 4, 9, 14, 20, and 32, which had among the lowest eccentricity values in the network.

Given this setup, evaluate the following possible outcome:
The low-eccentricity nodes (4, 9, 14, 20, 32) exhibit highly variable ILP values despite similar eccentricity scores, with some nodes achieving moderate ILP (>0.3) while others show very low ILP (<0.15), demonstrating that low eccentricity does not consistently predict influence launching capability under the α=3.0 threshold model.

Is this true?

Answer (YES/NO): NO